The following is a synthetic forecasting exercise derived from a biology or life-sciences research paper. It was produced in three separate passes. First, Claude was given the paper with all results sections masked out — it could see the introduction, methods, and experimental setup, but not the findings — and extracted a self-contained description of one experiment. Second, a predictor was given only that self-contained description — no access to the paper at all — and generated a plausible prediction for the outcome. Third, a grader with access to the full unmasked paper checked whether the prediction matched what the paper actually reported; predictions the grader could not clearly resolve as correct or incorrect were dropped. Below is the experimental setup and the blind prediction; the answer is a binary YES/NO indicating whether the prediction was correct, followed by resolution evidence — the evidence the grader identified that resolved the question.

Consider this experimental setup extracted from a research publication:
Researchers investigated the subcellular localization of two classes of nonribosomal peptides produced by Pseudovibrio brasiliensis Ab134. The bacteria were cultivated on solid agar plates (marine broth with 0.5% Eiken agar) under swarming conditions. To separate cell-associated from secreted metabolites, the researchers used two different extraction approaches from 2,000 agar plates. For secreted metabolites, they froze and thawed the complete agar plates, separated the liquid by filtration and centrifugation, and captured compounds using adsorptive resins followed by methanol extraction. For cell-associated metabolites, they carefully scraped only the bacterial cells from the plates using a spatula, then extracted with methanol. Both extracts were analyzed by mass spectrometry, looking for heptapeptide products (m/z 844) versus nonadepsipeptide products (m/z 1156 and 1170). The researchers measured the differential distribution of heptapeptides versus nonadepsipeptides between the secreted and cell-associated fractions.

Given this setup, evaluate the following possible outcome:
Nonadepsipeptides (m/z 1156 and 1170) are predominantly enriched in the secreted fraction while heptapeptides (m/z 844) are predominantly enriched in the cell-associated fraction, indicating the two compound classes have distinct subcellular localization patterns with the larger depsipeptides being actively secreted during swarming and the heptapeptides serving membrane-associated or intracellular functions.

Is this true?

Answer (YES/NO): NO